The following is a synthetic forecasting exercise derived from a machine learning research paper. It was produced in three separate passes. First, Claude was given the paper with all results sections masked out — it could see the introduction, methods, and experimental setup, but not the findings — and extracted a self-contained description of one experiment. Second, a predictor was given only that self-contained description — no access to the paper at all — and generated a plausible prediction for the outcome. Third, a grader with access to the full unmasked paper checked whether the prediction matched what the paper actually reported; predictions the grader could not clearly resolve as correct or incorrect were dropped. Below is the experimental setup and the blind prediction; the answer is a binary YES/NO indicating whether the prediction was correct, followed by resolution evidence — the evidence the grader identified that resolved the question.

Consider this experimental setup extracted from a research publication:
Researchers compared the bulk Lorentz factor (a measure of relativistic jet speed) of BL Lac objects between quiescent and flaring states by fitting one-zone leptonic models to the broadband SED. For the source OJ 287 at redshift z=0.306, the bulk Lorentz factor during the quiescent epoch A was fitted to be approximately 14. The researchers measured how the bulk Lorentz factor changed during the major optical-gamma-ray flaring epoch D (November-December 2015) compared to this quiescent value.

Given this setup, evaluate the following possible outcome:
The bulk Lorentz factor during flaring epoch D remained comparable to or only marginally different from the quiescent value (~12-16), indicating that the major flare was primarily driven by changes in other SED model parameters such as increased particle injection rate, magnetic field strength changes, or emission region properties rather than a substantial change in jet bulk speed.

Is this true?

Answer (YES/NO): NO